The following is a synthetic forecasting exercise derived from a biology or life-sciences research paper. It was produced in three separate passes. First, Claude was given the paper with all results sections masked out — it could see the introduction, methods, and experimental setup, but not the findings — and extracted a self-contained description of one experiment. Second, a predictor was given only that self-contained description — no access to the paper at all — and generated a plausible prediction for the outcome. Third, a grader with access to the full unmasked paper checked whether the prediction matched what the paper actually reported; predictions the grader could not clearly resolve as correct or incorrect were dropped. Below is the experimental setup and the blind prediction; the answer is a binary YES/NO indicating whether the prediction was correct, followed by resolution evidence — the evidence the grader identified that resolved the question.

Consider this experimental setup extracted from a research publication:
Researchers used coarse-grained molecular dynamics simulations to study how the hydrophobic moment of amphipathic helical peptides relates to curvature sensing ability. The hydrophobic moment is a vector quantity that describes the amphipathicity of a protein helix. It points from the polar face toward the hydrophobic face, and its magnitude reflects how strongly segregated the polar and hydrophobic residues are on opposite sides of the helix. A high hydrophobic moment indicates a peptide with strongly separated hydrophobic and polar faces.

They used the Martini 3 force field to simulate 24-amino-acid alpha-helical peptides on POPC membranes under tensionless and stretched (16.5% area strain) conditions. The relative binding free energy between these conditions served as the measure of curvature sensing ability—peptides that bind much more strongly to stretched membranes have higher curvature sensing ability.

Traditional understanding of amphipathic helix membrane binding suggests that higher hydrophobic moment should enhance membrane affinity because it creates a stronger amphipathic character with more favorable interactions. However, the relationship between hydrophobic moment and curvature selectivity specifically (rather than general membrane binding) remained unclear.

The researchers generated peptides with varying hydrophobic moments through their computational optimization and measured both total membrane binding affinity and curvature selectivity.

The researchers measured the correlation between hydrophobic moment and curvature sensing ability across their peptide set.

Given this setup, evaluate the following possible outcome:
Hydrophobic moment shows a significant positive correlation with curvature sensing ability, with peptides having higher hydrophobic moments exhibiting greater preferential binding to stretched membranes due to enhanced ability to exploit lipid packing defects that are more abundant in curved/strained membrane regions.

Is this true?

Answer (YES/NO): NO